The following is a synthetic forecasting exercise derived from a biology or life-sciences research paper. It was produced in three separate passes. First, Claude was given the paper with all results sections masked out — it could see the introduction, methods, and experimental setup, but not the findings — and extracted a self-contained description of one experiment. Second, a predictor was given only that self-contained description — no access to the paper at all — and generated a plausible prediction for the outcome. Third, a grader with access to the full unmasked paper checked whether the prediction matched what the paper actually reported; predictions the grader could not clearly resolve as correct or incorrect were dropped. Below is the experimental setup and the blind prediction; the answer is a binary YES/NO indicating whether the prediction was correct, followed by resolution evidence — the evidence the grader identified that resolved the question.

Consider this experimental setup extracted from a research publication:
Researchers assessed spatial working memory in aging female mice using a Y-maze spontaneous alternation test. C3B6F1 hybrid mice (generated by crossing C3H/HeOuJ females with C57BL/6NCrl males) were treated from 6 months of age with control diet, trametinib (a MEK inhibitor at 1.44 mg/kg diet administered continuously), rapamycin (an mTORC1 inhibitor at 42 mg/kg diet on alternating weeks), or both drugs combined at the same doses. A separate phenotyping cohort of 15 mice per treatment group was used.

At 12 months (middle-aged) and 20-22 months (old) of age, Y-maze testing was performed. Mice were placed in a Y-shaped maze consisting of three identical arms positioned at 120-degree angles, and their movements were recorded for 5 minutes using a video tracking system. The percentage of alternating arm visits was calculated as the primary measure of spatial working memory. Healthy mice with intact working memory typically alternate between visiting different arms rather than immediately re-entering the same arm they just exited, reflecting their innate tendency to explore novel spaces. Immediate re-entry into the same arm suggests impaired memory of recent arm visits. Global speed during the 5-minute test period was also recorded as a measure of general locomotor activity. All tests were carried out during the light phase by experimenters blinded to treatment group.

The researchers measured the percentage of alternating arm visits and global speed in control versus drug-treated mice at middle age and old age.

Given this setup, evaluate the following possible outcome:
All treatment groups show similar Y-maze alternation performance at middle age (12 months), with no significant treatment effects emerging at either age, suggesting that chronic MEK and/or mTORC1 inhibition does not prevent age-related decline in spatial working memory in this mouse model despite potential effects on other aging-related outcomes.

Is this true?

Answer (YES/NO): NO